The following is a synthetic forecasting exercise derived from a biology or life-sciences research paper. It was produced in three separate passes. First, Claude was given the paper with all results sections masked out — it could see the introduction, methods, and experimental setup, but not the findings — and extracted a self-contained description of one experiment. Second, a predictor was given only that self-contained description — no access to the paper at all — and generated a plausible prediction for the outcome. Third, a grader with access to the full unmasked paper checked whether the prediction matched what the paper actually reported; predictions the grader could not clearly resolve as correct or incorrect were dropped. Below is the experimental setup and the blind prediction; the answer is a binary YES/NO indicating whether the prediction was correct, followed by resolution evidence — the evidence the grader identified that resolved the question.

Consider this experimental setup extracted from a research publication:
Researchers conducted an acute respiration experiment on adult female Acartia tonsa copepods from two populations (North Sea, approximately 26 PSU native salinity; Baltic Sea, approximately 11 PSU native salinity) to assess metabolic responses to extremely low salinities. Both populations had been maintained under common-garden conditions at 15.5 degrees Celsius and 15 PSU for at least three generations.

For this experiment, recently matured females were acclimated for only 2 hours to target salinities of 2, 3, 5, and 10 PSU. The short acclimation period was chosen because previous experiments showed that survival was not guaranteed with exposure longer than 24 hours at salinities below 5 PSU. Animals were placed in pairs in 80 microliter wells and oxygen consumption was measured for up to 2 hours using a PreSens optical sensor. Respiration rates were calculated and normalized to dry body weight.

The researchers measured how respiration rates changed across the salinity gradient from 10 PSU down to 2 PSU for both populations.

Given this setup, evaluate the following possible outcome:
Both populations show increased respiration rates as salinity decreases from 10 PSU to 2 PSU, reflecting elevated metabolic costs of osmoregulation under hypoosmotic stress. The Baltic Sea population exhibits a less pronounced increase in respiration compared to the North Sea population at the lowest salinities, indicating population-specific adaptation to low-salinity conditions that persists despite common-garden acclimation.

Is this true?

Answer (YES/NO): NO